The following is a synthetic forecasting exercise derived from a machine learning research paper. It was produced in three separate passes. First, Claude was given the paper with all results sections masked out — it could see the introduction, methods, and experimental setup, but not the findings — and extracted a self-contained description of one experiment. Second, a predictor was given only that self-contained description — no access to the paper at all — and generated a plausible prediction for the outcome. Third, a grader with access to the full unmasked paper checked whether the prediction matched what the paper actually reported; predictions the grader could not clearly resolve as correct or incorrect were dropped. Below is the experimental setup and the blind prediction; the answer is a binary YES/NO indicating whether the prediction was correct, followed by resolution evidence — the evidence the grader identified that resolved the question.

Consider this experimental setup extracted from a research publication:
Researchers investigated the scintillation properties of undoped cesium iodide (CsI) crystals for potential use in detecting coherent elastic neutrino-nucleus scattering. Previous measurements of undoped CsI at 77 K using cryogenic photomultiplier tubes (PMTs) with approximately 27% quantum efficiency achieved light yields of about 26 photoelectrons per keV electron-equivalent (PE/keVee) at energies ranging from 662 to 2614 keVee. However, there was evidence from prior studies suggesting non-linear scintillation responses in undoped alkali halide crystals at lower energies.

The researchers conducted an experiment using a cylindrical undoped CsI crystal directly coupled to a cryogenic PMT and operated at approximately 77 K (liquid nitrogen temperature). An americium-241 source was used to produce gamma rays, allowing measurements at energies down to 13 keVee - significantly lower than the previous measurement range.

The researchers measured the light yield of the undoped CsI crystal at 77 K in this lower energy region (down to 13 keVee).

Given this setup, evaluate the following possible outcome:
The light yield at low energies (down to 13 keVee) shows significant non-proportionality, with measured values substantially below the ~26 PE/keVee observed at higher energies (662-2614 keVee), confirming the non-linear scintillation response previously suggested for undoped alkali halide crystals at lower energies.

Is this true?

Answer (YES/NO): NO